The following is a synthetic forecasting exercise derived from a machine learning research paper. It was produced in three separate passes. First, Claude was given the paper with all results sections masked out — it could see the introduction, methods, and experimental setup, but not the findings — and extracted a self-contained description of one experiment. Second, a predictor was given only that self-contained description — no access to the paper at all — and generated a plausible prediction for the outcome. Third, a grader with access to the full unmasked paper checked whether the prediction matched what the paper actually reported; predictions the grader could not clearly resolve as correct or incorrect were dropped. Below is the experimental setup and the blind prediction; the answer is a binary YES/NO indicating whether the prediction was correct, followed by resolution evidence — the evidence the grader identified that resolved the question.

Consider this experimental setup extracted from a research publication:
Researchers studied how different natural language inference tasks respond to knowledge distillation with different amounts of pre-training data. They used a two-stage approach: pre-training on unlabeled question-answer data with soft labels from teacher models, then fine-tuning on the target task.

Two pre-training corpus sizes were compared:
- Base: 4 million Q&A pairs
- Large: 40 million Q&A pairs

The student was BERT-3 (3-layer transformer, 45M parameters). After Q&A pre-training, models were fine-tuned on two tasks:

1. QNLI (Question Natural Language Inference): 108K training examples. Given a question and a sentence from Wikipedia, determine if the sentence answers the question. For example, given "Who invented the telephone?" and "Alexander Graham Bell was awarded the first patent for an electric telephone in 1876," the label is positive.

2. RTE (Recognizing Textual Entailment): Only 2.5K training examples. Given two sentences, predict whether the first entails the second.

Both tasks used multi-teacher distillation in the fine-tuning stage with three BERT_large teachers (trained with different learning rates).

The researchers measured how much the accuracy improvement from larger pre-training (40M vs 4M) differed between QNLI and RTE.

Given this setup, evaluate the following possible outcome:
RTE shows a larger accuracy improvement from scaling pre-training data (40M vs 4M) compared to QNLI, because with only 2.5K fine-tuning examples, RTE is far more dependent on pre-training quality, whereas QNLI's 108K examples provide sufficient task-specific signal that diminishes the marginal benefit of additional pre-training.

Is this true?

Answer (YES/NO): NO